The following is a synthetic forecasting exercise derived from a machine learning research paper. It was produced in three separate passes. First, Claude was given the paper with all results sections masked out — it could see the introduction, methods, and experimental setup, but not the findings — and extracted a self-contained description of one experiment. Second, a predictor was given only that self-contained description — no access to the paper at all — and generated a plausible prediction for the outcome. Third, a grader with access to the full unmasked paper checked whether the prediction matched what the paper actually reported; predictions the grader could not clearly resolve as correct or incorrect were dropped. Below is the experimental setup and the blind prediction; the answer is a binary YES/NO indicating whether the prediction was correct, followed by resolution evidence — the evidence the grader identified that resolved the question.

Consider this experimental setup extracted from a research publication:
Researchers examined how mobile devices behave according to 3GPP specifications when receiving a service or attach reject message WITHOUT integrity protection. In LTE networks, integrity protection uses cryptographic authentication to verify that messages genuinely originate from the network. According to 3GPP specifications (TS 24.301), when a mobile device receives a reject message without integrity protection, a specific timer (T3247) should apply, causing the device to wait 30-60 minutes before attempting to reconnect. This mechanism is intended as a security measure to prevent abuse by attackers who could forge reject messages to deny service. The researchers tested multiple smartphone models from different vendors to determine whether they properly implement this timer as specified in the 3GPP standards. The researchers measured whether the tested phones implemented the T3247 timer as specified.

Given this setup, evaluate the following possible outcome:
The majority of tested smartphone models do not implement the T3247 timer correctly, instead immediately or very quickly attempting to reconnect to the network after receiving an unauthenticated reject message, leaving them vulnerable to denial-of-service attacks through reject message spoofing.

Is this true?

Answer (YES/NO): YES